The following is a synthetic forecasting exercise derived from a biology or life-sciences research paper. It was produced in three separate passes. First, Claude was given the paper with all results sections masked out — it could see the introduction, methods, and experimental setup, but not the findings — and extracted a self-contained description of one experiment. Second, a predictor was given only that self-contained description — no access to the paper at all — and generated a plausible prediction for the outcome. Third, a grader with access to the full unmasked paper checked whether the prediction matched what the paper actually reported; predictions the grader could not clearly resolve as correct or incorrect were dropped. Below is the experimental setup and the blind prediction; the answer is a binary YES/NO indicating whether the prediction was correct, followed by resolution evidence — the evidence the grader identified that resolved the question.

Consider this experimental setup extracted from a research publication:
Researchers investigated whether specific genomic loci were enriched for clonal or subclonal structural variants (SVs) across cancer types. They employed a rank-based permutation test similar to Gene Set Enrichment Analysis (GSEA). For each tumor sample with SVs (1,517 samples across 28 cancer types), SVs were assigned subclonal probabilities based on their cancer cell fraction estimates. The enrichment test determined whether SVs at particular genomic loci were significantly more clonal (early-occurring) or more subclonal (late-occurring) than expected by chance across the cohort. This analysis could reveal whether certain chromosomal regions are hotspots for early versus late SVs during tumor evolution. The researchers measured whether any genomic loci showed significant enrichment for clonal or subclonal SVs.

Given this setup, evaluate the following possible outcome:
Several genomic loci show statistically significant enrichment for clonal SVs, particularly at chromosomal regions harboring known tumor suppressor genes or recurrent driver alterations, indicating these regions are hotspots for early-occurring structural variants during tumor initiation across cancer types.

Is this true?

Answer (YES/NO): YES